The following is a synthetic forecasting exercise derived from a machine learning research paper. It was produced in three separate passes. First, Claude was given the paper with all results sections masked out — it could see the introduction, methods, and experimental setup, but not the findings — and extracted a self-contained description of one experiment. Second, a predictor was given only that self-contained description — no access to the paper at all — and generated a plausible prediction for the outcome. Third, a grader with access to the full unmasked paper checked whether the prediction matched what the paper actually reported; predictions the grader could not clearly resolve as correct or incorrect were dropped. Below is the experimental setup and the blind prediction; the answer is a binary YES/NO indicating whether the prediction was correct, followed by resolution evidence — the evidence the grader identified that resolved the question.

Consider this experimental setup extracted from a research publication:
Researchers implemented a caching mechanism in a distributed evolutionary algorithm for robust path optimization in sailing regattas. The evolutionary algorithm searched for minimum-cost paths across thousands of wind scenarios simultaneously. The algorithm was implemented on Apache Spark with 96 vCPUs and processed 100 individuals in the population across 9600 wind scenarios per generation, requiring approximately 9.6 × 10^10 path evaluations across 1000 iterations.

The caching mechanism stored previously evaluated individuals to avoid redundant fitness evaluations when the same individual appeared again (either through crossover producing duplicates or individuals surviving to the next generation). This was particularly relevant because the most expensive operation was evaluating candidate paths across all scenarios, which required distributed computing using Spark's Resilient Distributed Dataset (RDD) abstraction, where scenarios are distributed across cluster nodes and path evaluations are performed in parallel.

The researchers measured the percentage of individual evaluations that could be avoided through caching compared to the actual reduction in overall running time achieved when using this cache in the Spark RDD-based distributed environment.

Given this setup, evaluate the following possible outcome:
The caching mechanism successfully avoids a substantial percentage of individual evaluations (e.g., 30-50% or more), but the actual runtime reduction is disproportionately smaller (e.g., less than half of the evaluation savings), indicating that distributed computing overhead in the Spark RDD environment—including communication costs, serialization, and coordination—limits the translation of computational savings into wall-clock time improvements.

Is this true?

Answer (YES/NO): NO